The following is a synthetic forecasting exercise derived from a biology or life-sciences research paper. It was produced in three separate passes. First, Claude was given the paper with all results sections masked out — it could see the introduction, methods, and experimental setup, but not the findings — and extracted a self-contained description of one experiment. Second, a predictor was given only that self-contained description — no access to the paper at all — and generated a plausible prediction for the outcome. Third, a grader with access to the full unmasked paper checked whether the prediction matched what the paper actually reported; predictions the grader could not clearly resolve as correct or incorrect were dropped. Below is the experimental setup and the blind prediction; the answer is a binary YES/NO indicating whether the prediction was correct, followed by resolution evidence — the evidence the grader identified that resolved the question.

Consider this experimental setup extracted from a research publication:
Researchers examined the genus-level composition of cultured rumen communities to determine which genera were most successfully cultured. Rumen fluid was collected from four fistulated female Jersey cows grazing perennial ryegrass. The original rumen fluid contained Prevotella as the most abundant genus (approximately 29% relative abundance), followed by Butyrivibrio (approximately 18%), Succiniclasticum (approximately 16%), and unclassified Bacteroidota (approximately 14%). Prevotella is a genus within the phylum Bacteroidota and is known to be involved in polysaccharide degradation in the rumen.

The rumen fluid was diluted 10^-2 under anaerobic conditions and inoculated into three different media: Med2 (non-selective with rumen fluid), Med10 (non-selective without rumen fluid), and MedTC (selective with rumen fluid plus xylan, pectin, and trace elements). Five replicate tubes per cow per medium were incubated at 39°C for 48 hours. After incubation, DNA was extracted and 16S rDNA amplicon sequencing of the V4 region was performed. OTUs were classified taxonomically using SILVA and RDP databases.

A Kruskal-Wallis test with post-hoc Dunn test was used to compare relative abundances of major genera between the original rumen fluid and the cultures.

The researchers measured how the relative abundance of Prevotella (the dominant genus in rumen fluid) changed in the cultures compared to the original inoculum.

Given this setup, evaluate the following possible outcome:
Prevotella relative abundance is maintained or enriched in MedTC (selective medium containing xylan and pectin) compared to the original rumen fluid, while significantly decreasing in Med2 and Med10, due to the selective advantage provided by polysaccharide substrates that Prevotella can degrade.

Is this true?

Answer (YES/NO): NO